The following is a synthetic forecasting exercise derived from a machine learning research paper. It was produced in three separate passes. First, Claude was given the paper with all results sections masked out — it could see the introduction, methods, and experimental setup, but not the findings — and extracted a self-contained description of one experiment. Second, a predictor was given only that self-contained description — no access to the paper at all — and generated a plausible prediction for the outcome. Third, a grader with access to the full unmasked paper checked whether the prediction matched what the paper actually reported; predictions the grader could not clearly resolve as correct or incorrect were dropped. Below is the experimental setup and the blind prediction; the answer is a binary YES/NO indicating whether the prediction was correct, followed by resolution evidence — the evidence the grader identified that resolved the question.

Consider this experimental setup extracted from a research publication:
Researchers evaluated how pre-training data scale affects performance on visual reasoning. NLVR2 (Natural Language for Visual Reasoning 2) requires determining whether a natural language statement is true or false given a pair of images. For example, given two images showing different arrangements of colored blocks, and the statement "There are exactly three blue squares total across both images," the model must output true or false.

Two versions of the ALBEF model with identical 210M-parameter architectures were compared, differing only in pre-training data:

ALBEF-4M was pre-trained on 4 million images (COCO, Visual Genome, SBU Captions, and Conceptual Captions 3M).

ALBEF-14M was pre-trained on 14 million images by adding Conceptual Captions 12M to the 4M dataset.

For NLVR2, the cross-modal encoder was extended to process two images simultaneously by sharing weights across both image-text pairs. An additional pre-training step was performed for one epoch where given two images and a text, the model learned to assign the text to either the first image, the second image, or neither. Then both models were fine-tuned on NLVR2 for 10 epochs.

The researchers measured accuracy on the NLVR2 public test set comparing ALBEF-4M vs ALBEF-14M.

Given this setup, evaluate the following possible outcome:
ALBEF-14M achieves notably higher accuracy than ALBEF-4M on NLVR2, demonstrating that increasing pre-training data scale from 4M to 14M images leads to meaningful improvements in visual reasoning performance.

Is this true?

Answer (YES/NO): YES